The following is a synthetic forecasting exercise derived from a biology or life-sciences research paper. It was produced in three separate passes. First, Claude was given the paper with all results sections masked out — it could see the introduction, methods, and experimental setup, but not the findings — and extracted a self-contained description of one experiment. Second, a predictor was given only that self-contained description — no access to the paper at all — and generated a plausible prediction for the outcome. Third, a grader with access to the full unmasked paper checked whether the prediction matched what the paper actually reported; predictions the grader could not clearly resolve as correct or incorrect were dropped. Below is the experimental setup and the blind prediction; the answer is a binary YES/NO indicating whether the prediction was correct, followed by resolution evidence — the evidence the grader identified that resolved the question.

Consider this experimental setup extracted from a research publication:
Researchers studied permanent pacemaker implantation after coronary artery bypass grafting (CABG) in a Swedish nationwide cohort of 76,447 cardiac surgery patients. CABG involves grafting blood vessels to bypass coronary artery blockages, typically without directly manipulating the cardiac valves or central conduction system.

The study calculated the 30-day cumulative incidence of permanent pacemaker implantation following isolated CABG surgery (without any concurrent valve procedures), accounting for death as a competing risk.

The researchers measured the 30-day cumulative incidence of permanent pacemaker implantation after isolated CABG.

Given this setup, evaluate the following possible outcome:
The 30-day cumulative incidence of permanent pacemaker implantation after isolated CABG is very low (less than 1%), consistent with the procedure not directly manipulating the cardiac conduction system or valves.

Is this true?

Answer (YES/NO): YES